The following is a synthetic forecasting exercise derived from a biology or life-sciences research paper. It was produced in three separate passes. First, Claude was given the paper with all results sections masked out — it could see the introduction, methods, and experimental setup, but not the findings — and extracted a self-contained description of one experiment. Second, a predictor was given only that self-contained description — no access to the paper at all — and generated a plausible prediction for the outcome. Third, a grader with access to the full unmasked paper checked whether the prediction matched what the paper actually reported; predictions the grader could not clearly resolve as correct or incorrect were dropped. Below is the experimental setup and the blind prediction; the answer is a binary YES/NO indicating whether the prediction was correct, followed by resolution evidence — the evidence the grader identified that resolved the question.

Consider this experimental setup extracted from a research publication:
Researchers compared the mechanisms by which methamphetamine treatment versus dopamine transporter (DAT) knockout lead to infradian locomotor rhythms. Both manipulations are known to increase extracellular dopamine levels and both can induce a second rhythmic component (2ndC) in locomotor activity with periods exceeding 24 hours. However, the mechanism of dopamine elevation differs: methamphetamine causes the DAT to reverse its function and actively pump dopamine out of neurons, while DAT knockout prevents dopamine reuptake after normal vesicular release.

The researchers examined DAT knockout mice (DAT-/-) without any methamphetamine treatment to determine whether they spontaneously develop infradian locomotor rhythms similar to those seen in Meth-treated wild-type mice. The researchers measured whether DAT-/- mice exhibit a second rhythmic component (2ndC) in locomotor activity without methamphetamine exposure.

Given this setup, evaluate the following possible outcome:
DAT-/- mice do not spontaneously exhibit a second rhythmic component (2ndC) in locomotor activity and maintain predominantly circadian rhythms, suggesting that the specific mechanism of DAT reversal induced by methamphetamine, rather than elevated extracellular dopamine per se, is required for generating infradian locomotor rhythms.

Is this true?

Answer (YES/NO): NO